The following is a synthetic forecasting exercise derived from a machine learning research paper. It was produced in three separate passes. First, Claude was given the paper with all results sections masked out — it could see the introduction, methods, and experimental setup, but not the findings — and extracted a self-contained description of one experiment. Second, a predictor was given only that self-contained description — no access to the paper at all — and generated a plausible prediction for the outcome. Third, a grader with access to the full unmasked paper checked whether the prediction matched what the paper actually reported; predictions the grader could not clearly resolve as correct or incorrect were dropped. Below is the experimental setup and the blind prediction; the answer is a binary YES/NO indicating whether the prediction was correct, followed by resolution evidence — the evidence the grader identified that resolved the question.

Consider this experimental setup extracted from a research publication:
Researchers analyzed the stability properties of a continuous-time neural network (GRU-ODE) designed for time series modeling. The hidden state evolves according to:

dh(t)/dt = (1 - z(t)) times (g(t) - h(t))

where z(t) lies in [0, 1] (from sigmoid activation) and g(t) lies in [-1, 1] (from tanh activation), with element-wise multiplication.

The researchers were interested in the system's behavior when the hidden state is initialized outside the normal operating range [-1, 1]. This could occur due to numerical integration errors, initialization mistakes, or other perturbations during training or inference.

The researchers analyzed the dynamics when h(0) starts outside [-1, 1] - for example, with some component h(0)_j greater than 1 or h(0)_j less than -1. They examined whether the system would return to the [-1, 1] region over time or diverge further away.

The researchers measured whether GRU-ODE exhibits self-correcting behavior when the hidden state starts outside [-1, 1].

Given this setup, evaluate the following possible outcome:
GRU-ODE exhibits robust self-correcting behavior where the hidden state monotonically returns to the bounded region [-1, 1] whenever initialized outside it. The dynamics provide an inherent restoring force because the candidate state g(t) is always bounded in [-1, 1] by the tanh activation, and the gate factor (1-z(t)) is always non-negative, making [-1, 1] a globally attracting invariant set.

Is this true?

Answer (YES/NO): YES